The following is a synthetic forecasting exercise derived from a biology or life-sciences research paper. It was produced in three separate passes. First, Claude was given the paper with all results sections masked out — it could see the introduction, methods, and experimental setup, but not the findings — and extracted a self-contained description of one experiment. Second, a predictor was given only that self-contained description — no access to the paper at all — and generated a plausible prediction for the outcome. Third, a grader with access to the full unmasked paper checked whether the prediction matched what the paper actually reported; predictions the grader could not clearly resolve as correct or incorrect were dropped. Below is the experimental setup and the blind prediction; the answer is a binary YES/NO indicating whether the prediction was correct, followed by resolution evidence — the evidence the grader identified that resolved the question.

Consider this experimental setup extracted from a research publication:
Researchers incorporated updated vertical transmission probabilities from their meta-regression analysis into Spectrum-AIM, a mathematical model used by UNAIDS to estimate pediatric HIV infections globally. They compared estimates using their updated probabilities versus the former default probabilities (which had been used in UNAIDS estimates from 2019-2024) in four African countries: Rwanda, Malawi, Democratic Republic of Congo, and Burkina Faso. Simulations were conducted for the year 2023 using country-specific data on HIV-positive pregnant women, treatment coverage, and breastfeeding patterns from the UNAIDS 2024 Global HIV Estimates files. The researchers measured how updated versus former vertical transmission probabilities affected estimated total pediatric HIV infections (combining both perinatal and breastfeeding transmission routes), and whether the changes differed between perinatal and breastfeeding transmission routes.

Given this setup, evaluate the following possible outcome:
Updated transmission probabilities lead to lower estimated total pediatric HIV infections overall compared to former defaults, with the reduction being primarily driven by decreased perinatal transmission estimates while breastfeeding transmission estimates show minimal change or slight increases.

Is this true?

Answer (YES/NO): NO